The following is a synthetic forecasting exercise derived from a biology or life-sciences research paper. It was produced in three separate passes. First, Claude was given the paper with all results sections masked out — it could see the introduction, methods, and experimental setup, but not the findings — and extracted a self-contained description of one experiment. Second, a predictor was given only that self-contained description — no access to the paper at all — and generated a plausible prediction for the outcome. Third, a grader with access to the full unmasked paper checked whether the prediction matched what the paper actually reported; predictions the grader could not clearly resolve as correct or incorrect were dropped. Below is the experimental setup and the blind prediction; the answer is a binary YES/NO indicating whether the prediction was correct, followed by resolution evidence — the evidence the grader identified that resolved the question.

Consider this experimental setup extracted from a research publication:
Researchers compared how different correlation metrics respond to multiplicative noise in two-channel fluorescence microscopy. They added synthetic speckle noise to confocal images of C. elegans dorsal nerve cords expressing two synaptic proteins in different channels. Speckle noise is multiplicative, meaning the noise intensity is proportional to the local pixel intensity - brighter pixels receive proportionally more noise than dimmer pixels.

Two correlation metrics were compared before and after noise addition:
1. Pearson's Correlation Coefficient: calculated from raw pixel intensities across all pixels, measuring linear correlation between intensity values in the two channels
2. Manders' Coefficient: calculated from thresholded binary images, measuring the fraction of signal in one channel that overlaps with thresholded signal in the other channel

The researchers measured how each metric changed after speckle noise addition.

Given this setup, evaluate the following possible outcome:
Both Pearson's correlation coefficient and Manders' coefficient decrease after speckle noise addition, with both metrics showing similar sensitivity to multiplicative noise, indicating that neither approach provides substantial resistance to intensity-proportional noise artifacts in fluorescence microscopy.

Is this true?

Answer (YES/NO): NO